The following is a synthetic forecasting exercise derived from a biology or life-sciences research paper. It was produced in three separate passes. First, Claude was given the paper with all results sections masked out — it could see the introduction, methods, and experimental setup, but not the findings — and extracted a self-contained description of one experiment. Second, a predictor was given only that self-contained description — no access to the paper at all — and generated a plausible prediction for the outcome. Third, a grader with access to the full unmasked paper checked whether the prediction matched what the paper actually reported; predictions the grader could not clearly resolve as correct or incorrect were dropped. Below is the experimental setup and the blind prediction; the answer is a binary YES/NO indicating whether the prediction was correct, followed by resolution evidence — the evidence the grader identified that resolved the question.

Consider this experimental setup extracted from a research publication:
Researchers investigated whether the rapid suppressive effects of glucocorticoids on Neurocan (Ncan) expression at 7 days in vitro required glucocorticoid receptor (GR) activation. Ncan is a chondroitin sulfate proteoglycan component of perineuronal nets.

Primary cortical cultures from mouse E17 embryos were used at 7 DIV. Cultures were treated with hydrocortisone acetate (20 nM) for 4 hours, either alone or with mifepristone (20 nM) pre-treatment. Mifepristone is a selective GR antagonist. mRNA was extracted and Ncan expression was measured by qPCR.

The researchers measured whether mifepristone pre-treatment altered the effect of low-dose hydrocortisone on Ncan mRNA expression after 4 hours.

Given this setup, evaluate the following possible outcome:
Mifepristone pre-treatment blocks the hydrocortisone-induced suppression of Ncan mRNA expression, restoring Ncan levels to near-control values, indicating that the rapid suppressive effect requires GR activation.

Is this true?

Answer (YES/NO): YES